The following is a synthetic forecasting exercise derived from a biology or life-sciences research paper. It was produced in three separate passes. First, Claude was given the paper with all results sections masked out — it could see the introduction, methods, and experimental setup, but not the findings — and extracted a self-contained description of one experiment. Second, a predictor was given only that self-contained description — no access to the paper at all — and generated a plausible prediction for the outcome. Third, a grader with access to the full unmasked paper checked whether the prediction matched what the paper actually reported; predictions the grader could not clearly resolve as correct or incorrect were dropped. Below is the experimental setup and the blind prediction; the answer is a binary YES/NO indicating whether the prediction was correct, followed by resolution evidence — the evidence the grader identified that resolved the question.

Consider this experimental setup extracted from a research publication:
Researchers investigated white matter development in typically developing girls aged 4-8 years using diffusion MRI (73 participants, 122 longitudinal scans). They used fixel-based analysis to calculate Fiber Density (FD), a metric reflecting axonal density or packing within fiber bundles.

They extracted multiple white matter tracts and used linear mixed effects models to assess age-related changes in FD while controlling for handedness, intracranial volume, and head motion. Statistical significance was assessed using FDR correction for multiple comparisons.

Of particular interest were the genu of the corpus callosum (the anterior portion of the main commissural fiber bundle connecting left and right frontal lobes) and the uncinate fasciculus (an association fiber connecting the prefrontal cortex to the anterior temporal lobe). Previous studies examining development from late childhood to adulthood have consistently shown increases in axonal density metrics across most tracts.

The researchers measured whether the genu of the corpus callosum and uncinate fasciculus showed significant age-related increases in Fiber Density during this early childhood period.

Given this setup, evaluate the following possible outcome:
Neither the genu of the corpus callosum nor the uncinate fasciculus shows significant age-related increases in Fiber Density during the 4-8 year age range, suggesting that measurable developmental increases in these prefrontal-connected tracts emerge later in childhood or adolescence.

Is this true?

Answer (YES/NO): YES